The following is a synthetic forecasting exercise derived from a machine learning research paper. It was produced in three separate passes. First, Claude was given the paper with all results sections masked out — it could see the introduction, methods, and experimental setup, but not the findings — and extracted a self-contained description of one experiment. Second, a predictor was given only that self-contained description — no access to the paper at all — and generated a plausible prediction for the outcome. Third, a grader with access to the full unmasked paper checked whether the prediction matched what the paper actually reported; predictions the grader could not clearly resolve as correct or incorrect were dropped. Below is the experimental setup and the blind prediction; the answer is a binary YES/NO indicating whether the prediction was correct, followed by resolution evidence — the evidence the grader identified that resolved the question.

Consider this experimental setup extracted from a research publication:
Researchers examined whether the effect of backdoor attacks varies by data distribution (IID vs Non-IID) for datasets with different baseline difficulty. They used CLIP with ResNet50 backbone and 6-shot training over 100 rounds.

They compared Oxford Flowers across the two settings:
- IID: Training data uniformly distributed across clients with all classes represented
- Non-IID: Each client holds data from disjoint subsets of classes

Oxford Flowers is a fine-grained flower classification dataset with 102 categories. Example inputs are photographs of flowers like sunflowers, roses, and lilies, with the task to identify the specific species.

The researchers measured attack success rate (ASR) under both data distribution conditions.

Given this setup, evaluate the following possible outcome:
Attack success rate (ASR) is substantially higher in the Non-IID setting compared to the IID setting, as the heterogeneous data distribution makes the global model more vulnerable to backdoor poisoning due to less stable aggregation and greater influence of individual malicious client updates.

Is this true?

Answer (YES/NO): YES